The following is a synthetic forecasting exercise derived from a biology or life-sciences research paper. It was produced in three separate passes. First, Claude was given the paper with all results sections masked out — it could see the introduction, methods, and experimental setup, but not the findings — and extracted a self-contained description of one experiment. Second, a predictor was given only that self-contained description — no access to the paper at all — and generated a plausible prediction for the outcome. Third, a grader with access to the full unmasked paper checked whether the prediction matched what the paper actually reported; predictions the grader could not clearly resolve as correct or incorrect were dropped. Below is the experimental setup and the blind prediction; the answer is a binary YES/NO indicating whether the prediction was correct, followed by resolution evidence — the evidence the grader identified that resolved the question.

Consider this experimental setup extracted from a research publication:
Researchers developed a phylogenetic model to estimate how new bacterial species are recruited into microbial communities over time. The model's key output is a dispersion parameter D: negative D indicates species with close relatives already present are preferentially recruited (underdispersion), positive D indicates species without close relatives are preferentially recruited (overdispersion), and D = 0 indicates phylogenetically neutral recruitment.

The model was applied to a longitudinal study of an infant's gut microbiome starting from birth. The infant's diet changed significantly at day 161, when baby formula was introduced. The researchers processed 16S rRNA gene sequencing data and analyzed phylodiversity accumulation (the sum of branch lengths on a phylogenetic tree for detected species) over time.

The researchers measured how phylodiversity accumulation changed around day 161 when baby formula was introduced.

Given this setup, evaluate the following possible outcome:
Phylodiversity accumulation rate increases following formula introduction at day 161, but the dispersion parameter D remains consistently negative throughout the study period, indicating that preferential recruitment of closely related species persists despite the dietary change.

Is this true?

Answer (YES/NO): NO